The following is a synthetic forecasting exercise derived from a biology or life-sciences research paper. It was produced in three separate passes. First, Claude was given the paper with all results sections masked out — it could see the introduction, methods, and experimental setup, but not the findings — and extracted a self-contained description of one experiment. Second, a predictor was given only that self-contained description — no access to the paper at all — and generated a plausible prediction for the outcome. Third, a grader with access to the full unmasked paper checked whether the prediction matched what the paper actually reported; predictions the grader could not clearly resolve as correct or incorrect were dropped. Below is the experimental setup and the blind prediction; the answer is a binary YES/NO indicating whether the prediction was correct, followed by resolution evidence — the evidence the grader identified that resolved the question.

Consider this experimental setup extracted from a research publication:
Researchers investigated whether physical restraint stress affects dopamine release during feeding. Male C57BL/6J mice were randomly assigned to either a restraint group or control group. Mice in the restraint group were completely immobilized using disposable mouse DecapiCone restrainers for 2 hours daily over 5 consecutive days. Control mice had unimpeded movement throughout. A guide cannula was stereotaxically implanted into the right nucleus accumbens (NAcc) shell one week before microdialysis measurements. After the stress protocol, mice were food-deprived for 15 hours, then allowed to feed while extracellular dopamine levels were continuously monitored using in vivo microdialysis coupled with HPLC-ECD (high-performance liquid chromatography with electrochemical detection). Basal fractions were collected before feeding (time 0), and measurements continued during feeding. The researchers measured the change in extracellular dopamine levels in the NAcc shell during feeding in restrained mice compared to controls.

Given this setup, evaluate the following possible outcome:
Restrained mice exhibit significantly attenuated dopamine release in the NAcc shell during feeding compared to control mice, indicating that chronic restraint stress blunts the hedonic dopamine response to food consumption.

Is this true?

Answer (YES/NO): YES